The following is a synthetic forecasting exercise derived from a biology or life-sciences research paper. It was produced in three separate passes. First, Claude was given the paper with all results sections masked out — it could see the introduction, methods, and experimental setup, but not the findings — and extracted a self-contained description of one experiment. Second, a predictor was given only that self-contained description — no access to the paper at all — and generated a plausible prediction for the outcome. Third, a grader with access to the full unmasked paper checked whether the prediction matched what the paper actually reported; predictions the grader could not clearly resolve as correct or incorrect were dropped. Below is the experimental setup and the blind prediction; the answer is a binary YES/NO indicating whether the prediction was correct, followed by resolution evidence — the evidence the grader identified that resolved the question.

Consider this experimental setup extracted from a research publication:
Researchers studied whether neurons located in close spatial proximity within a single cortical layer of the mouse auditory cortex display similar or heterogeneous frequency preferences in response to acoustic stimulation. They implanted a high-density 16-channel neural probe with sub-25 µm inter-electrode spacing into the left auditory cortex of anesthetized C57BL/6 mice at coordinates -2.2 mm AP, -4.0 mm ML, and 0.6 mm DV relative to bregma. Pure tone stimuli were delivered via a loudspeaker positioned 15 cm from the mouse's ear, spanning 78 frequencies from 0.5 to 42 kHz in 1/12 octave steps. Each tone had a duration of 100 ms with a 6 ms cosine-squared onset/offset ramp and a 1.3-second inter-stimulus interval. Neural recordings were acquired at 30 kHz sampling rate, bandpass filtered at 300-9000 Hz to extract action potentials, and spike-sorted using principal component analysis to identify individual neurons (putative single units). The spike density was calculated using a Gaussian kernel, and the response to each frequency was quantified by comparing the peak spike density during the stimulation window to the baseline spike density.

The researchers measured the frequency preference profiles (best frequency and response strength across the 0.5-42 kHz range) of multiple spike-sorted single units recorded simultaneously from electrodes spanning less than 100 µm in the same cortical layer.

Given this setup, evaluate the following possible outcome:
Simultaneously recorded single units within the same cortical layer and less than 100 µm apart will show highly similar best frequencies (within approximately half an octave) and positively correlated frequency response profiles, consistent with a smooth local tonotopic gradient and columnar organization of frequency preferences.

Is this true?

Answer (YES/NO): NO